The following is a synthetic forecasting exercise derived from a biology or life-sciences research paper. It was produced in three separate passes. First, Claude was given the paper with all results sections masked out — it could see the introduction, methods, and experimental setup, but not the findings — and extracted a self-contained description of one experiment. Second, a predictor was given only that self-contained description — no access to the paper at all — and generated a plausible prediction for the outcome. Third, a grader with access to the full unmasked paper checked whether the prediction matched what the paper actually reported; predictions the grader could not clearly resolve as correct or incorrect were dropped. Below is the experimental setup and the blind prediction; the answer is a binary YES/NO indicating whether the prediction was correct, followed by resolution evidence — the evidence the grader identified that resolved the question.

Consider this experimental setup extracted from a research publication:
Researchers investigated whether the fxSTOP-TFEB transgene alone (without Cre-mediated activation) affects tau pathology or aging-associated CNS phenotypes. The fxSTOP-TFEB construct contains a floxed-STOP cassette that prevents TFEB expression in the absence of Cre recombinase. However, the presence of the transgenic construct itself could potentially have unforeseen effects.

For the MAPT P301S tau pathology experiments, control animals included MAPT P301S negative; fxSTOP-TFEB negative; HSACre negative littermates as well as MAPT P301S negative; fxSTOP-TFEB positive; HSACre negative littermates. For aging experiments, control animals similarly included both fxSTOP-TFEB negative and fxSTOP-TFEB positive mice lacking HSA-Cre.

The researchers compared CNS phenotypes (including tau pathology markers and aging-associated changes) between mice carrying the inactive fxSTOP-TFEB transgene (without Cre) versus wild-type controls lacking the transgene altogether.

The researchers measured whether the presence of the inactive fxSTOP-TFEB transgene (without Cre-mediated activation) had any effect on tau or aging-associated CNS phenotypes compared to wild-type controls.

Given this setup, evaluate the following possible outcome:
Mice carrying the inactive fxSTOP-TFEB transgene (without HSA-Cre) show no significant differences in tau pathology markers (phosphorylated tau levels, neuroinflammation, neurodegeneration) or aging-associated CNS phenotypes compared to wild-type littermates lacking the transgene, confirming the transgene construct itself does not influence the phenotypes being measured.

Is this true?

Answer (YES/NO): YES